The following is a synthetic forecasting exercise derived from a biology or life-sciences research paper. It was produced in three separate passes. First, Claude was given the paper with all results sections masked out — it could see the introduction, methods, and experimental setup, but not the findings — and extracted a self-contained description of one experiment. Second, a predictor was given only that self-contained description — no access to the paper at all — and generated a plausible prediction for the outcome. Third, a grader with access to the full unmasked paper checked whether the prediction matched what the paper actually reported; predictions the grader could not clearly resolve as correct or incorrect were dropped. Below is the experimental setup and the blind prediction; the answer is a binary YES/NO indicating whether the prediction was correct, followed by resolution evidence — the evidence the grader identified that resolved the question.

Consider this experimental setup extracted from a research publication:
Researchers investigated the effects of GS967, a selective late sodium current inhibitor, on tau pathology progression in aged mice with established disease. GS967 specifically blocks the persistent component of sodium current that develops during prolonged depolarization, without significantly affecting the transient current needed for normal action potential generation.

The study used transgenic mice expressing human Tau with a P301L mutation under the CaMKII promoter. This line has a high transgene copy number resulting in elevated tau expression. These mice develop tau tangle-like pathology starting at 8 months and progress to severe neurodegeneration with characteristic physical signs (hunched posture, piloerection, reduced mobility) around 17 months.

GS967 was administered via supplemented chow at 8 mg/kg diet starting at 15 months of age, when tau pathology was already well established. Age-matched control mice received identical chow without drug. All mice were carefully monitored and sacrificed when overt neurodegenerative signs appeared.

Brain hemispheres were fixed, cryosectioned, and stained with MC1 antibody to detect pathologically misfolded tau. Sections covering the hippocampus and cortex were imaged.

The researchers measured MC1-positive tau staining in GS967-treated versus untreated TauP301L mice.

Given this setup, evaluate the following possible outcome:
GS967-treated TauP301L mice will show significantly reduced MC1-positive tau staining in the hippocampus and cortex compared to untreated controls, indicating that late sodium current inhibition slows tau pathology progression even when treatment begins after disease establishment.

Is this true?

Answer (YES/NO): NO